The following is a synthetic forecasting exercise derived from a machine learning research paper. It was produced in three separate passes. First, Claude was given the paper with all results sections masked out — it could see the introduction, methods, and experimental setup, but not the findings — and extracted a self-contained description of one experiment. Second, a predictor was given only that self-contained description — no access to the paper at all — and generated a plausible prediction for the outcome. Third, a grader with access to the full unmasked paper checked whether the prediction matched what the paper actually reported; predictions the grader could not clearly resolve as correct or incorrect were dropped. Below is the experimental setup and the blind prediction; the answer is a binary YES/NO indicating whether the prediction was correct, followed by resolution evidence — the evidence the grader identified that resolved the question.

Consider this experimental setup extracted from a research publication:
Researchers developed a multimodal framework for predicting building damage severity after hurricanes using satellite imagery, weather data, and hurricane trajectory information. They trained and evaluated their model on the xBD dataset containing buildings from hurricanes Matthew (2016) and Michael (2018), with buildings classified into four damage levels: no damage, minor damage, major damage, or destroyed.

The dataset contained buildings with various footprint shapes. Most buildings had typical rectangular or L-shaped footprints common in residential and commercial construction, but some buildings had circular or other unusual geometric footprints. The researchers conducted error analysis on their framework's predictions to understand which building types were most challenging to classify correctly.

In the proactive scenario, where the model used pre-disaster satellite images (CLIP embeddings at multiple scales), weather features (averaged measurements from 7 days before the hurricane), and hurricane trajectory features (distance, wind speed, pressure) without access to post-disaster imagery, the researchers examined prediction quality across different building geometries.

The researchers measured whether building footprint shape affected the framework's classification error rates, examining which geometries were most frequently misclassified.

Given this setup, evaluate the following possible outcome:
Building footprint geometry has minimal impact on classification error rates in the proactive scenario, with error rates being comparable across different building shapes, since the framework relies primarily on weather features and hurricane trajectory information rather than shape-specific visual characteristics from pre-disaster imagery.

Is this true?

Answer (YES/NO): NO